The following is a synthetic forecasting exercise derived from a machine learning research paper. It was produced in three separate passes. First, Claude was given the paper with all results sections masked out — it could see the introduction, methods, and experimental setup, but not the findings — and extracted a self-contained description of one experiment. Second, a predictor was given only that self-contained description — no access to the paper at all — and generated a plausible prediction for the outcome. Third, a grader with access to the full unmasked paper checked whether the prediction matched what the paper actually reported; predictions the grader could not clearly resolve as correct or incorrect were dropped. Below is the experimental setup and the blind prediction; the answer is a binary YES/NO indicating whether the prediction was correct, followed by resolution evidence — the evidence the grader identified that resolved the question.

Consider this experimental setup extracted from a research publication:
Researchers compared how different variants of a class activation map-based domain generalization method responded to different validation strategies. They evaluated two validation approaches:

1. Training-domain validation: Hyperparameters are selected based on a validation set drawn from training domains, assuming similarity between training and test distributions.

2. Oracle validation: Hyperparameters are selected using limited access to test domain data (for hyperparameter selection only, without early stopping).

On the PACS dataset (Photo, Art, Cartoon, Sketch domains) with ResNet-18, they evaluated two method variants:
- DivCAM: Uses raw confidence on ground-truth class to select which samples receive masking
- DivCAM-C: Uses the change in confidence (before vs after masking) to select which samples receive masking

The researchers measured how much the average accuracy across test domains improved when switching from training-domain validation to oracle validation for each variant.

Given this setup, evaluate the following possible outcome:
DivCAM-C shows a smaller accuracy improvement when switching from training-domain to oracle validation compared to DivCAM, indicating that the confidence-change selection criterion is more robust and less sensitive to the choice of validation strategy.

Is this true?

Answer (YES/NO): NO